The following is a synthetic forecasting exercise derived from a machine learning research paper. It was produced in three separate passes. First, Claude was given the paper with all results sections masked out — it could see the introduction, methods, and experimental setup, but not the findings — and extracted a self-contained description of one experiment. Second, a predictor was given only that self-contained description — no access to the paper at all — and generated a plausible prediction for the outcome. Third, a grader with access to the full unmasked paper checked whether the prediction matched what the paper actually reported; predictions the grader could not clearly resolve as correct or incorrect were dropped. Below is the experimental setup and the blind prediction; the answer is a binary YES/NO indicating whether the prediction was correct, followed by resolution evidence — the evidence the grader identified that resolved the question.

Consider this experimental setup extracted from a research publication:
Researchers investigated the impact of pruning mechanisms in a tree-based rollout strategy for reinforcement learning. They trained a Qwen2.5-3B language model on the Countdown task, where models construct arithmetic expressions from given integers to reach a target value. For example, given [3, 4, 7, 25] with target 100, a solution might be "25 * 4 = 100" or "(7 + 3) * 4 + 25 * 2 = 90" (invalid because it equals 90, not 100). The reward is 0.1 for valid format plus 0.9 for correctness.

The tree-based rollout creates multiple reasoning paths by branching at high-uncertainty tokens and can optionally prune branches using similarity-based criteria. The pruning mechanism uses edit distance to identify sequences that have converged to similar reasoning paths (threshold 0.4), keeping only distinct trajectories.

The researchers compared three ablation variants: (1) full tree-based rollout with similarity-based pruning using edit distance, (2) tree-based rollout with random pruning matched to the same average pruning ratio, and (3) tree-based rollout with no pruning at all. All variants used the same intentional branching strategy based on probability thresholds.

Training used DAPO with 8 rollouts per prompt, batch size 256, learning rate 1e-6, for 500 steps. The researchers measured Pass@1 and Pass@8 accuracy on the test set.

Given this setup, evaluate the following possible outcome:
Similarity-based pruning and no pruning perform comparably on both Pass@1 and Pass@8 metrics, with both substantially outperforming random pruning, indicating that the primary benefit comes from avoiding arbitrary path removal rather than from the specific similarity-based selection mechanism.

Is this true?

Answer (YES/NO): NO